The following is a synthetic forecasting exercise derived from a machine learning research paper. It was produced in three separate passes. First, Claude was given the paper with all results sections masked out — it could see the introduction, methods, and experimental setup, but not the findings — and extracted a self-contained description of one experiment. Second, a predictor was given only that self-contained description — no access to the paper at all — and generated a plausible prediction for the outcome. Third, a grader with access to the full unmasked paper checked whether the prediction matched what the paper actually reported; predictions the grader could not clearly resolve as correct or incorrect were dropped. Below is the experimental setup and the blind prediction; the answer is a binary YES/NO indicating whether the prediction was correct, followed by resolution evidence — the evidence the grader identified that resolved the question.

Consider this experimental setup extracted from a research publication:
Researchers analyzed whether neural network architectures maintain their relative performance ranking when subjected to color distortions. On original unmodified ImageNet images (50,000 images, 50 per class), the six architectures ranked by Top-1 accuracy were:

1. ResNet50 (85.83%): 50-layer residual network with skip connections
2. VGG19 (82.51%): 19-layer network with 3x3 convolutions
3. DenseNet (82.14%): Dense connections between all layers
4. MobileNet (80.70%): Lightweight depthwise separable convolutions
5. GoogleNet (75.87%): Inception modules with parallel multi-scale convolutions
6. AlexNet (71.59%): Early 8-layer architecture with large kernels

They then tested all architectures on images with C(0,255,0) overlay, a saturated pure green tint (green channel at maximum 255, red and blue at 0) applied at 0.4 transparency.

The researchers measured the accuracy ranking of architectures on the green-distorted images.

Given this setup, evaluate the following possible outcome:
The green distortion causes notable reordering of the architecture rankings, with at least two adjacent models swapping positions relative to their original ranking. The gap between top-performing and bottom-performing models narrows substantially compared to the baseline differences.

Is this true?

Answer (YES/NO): NO